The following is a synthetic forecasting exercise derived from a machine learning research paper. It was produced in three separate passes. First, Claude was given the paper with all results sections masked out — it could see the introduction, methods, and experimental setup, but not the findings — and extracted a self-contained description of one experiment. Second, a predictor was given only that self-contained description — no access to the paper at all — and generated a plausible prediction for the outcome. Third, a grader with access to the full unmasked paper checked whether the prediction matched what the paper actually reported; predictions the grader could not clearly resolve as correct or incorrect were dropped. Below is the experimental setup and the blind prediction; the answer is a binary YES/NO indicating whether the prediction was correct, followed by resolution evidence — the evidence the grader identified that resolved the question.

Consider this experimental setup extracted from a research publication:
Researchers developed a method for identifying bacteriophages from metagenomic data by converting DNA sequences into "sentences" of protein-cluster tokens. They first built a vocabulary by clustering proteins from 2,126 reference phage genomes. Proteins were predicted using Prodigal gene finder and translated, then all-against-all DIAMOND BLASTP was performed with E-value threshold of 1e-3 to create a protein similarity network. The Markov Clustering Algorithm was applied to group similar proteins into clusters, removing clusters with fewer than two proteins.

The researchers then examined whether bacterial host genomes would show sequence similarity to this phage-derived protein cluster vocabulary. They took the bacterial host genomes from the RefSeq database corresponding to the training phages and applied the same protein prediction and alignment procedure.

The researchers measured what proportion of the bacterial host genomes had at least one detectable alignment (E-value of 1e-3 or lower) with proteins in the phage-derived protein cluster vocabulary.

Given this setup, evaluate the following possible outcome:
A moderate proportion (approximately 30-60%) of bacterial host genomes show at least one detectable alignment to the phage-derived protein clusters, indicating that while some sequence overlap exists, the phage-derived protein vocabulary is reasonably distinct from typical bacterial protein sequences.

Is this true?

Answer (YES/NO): NO